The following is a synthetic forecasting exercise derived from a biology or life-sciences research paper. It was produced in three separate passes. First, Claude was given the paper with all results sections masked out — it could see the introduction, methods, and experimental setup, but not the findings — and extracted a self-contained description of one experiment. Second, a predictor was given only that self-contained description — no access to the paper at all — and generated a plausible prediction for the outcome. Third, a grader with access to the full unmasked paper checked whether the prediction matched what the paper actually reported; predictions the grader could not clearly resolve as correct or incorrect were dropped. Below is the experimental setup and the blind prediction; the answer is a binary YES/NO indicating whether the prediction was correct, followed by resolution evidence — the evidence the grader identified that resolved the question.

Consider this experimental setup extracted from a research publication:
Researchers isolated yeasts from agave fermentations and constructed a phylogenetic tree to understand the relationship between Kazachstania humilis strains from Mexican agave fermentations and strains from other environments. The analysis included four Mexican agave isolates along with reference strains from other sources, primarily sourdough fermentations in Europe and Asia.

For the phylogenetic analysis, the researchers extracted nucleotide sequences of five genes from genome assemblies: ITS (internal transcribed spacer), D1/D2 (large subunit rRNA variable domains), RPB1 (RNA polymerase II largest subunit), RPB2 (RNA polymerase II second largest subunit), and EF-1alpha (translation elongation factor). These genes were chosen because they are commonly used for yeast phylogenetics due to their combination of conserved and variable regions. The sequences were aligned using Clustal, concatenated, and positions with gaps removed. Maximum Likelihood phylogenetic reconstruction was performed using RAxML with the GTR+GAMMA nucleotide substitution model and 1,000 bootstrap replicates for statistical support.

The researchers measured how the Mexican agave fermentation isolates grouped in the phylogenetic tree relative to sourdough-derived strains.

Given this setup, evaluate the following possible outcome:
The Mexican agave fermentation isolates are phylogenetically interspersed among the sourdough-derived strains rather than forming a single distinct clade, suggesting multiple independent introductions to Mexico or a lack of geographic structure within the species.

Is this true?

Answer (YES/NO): NO